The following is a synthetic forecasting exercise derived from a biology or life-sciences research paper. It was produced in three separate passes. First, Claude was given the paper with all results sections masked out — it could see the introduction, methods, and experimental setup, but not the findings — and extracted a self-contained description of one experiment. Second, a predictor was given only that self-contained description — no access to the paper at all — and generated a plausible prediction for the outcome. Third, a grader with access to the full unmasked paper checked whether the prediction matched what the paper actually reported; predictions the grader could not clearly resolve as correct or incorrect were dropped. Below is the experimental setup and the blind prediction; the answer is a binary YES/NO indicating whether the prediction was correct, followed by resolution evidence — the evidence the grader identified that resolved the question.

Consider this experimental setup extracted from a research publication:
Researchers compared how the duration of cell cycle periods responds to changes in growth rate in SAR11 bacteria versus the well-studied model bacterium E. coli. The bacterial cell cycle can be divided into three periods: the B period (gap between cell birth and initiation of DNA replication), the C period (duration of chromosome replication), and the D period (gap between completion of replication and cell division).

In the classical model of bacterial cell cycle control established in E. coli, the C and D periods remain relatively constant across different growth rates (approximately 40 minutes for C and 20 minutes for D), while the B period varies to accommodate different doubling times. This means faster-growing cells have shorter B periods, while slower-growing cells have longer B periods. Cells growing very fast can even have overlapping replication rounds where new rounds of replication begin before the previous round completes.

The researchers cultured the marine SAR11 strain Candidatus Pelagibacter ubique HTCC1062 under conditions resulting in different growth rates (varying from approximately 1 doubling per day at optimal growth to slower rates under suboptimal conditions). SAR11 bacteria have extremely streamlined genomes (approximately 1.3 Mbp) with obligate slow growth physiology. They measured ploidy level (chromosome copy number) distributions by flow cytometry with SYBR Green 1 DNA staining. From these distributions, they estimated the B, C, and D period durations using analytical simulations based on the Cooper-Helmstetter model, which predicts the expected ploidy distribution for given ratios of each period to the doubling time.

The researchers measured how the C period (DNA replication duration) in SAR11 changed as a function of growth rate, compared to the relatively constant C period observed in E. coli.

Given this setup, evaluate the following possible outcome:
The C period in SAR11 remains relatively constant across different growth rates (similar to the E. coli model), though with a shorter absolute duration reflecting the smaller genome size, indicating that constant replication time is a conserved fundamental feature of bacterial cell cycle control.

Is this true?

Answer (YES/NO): NO